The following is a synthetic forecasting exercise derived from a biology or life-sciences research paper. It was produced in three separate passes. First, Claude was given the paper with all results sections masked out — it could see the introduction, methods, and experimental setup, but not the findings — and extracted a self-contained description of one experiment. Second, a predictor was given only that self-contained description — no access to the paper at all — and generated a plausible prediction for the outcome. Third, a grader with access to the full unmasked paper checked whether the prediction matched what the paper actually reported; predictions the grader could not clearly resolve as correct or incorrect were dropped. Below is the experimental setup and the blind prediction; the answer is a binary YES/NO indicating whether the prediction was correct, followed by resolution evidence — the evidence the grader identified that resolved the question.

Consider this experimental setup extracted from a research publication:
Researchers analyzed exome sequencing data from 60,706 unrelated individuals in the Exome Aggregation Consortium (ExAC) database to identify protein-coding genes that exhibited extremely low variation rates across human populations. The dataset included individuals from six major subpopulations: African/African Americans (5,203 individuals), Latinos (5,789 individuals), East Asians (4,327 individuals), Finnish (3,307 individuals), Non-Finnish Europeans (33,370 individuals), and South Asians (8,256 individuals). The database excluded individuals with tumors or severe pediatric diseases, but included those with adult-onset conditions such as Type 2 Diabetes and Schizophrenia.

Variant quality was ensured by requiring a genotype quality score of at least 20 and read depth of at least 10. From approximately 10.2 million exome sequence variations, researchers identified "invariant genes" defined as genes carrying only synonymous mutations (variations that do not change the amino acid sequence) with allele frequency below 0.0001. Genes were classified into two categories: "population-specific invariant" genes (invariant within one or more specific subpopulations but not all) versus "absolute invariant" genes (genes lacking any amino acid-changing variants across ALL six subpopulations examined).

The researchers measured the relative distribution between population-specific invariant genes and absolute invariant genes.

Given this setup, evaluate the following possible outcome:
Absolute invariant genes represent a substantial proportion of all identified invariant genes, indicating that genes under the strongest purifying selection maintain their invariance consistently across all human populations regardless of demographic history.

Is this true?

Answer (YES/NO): NO